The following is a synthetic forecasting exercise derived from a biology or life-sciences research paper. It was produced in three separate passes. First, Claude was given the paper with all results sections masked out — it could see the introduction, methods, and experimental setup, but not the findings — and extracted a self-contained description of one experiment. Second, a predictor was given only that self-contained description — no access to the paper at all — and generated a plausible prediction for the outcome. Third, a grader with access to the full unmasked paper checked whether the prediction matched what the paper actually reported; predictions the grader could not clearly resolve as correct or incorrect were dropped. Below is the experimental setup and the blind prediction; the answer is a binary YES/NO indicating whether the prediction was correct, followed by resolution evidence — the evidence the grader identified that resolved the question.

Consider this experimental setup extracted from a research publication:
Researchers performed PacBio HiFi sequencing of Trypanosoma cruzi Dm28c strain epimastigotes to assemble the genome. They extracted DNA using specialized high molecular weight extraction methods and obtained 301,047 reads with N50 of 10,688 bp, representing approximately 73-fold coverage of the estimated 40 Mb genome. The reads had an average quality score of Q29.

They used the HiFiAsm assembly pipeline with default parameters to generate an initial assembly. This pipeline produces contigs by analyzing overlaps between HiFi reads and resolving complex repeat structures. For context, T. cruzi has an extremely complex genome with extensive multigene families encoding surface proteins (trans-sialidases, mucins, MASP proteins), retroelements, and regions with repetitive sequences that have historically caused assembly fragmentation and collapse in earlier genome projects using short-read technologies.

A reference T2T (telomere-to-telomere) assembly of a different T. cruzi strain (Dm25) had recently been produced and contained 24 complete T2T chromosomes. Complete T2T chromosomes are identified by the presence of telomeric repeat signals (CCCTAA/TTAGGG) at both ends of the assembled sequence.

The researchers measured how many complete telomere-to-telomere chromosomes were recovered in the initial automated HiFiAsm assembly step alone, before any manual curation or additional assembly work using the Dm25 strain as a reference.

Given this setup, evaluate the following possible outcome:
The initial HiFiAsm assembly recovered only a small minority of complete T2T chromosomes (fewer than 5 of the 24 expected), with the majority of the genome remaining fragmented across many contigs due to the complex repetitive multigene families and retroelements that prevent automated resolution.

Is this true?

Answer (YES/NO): NO